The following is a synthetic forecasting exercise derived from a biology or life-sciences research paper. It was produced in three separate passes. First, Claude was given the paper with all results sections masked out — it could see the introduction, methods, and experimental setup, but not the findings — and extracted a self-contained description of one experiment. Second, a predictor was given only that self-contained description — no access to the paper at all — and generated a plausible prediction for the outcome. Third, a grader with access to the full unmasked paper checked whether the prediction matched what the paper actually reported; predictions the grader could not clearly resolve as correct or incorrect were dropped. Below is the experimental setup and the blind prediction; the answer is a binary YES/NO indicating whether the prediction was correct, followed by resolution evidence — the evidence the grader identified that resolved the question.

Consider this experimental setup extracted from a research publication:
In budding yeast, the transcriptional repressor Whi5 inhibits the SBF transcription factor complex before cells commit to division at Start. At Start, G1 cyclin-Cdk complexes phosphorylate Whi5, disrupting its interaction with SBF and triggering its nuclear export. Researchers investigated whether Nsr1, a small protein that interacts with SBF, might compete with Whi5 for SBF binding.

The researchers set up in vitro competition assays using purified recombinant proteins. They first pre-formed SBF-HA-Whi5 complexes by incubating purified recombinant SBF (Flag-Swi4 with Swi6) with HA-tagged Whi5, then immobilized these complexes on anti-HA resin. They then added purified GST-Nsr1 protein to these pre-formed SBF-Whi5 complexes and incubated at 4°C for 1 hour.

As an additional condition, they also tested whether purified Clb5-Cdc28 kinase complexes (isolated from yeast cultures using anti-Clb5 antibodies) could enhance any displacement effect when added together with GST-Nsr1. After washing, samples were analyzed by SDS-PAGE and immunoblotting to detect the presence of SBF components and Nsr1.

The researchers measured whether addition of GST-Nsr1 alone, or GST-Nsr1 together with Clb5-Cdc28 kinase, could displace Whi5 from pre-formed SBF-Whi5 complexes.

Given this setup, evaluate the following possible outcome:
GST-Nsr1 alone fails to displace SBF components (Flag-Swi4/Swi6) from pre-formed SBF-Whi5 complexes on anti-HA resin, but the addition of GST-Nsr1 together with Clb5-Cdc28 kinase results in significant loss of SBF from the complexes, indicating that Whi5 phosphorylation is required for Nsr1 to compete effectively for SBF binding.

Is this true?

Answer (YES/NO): NO